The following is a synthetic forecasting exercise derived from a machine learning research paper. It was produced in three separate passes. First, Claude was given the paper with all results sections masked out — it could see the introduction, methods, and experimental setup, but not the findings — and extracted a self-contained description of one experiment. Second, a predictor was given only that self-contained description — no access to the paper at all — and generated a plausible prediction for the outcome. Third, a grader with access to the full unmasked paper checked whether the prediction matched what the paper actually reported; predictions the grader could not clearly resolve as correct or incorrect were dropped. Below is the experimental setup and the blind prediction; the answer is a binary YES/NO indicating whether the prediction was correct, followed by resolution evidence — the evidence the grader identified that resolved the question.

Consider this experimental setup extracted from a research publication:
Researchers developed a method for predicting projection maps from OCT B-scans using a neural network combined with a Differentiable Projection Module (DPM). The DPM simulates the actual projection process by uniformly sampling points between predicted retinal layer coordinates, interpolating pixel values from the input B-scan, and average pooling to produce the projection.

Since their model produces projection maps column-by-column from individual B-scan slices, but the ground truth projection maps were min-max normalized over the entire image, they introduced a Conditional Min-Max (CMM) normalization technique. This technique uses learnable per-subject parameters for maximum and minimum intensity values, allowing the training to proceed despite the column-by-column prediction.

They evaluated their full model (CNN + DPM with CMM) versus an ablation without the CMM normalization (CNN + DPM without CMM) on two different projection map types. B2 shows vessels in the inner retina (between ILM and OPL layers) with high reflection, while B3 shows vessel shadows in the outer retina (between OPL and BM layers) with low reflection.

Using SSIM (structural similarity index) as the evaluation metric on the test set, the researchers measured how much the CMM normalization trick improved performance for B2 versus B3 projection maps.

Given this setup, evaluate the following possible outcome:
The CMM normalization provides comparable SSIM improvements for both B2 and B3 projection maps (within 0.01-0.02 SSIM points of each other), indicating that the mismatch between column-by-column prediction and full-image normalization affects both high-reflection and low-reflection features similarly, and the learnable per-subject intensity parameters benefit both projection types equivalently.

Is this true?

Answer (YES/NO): NO